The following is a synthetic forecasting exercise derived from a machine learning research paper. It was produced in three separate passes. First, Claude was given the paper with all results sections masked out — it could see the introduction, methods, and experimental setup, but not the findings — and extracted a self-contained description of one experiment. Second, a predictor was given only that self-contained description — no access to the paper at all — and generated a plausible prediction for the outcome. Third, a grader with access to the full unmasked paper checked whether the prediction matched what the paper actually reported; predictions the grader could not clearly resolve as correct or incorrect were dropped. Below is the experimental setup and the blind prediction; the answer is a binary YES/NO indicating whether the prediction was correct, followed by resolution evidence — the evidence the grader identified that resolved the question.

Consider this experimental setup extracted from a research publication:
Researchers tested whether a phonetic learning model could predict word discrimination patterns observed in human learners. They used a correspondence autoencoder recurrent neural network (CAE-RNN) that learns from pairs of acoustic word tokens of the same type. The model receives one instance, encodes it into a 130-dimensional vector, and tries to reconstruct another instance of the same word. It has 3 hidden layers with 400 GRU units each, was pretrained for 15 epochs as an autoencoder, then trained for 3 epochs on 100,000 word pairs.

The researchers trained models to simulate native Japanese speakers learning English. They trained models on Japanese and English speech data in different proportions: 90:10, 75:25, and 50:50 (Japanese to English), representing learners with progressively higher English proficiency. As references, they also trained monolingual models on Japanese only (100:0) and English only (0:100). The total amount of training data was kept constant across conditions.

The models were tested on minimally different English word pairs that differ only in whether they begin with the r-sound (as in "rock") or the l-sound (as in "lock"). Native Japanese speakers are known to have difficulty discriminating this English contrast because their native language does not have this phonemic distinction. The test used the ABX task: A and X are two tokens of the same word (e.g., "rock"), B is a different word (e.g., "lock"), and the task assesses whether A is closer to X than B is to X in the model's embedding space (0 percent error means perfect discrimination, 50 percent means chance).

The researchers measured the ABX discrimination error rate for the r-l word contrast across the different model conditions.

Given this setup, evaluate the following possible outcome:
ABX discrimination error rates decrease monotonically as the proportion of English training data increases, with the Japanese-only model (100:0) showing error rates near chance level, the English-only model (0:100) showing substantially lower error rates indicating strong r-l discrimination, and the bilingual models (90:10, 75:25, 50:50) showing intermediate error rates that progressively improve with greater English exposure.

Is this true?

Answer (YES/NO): NO